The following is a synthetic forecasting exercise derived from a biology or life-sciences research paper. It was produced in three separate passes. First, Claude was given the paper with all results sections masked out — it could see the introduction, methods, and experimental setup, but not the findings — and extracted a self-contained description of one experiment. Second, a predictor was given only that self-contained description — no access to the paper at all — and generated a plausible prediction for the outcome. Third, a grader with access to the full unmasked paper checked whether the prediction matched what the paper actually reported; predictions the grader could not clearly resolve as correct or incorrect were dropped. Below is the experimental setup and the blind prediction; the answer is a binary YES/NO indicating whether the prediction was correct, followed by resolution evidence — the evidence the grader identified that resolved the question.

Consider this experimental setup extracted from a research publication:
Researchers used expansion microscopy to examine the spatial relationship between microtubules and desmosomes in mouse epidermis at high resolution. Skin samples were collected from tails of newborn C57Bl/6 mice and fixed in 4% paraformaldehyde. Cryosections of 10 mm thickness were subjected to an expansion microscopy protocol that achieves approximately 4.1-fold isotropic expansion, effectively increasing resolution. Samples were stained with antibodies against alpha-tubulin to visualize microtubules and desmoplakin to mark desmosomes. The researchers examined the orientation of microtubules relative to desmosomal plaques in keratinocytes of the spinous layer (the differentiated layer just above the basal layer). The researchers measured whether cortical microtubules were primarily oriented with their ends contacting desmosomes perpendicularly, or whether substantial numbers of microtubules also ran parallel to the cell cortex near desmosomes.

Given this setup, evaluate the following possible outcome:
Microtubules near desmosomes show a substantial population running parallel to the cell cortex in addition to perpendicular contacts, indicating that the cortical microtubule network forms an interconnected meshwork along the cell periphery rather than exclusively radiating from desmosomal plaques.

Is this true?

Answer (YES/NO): YES